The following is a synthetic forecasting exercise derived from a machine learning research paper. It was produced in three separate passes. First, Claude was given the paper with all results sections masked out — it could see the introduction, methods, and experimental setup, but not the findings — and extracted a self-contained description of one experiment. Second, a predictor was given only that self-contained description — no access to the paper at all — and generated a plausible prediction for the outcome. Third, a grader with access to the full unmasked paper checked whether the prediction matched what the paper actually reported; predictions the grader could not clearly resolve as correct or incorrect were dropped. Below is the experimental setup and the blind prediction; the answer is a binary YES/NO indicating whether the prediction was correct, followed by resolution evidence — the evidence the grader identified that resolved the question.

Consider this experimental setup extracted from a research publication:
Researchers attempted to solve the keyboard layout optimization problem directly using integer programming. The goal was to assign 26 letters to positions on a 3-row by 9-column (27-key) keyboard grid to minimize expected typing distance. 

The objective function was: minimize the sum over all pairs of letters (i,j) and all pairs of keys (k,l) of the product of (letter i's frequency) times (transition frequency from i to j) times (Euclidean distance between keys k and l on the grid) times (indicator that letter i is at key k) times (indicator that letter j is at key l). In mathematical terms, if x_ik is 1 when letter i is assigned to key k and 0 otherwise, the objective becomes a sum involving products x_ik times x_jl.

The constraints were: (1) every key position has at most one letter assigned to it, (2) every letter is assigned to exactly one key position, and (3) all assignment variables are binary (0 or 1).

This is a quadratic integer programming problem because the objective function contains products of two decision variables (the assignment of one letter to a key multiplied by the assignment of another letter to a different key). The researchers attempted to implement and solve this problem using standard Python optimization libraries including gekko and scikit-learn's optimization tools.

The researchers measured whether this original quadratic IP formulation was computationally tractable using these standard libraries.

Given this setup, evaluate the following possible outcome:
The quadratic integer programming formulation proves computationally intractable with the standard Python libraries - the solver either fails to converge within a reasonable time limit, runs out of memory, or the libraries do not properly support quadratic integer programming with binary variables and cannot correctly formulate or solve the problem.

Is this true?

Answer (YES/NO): YES